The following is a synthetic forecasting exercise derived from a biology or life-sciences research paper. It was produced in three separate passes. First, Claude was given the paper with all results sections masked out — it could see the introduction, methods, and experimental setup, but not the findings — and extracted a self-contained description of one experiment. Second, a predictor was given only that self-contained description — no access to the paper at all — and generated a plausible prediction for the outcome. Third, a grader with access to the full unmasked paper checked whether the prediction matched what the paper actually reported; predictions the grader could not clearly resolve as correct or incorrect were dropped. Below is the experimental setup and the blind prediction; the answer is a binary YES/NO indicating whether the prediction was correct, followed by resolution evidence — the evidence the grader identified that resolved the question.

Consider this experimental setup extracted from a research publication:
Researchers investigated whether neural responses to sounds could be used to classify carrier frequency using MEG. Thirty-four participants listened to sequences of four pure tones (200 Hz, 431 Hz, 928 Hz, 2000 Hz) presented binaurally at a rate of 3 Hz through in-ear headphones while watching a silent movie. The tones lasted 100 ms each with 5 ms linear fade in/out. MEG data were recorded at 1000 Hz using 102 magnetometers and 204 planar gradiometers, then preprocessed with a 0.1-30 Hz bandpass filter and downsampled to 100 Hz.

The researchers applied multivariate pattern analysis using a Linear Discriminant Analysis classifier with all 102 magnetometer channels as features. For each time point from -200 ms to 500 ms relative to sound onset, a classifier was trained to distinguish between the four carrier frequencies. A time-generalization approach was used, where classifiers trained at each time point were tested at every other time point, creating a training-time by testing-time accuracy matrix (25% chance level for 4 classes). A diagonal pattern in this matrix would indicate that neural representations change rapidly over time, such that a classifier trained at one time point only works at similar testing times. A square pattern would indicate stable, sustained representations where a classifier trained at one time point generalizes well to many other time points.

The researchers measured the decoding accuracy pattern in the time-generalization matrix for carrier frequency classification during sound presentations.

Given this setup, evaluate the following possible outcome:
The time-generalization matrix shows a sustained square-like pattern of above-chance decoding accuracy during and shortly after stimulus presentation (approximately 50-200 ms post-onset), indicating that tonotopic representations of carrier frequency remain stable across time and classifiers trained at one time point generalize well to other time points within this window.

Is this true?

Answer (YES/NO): NO